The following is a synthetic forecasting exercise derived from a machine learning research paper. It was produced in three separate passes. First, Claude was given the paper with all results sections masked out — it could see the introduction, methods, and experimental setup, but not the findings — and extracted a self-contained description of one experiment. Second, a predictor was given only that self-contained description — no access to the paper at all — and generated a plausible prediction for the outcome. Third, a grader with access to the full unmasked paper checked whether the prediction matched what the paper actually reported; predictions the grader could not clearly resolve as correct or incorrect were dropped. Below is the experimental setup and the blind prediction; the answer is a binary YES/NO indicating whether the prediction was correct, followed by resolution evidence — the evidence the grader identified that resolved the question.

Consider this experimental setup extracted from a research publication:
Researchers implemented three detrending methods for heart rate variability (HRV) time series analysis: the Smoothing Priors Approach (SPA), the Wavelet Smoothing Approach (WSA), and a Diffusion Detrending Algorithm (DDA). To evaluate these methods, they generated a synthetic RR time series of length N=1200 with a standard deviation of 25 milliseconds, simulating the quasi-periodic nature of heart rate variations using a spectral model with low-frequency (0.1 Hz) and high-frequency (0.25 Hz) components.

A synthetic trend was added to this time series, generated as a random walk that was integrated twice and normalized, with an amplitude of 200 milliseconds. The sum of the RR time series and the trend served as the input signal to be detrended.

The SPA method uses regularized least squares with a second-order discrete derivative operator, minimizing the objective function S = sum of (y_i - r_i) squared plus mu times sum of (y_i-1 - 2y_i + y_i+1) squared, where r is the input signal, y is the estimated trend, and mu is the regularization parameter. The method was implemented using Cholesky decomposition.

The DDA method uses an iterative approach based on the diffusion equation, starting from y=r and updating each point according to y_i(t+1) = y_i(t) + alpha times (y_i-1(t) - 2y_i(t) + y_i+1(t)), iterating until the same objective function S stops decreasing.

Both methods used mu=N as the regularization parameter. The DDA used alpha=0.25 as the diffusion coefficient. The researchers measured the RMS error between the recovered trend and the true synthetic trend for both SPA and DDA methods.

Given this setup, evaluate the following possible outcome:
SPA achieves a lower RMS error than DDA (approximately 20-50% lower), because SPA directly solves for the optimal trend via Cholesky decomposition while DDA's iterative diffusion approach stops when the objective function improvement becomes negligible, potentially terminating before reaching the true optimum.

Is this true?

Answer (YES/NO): NO